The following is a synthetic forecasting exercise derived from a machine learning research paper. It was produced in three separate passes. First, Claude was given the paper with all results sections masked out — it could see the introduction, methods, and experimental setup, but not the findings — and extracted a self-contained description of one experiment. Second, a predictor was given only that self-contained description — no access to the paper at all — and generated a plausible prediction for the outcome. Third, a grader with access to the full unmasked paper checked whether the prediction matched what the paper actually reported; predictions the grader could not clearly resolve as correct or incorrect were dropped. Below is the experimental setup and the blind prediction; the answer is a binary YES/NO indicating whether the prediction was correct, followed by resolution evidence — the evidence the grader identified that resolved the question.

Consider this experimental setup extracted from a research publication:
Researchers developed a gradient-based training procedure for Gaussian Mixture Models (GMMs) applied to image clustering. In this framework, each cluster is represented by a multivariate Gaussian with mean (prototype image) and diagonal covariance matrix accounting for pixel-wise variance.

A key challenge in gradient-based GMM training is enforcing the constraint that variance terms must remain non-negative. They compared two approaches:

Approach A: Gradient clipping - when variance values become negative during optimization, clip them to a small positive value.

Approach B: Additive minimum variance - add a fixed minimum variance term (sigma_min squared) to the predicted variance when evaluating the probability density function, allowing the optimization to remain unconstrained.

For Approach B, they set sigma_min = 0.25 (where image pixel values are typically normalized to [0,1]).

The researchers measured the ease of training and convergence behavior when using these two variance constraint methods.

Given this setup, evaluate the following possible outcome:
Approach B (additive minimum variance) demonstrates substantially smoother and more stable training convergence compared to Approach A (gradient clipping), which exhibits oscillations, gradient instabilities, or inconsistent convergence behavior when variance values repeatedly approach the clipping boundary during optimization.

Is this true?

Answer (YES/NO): NO